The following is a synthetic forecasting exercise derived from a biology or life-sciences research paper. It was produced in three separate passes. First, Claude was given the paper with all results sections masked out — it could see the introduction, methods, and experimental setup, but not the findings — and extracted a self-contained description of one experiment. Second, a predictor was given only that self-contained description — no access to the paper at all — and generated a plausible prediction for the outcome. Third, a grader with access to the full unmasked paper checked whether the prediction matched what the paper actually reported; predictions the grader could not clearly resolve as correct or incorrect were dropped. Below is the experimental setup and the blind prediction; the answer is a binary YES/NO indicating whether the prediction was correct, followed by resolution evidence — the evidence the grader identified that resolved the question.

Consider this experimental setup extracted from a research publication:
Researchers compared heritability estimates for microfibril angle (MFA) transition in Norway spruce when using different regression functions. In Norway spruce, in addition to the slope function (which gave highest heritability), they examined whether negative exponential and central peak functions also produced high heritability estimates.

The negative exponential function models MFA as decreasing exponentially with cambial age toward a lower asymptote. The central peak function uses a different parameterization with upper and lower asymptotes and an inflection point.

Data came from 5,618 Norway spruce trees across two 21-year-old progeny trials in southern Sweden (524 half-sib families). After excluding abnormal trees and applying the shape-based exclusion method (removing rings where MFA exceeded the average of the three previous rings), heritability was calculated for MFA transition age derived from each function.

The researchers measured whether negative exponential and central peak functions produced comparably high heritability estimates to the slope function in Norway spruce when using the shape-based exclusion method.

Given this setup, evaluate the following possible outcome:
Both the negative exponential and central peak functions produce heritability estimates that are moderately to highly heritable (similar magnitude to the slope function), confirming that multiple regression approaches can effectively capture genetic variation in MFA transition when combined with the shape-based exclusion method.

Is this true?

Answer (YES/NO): YES